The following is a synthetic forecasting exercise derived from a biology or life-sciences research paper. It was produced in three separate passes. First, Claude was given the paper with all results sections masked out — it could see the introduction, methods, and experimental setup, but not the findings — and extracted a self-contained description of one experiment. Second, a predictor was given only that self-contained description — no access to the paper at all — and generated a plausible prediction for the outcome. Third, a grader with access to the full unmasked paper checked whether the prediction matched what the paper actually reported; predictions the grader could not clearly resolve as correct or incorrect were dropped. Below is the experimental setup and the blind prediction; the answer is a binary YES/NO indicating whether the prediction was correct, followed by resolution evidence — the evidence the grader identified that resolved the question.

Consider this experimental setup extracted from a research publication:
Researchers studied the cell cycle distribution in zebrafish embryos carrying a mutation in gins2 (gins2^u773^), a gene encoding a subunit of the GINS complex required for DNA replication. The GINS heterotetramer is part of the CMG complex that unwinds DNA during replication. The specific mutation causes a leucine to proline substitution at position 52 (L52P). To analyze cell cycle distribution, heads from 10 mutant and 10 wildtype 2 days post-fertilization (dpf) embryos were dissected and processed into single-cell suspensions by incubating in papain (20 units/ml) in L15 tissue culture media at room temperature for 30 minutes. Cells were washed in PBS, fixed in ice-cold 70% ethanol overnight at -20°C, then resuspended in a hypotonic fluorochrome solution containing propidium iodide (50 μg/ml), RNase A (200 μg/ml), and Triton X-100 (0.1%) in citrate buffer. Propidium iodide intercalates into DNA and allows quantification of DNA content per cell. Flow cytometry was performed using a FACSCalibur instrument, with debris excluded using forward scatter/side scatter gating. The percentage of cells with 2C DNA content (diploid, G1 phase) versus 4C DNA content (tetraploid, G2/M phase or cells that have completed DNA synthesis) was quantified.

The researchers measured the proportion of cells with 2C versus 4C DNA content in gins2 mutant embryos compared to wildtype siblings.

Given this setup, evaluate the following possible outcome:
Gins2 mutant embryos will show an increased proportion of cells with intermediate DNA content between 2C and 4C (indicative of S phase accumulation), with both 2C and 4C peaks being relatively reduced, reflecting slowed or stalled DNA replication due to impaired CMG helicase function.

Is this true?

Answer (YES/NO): NO